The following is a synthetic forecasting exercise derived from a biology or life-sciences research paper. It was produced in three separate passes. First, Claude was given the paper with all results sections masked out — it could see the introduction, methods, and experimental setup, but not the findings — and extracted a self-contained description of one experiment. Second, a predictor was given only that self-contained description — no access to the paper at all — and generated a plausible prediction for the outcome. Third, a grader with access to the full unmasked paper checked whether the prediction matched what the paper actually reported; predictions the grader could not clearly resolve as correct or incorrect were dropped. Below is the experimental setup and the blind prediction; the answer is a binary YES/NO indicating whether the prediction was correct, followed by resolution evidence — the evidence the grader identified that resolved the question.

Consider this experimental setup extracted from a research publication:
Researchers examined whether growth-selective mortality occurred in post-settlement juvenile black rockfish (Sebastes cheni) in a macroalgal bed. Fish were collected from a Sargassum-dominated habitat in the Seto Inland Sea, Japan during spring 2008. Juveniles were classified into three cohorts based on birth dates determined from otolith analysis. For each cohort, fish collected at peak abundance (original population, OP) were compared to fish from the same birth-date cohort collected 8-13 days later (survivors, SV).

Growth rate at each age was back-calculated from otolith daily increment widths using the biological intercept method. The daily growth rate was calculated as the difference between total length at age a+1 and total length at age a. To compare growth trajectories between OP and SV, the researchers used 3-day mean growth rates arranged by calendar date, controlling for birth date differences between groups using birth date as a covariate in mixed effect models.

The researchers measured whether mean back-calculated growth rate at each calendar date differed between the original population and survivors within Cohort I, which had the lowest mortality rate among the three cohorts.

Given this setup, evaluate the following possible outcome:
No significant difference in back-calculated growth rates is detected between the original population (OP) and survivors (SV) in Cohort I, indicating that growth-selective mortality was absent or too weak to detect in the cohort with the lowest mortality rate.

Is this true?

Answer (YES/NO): NO